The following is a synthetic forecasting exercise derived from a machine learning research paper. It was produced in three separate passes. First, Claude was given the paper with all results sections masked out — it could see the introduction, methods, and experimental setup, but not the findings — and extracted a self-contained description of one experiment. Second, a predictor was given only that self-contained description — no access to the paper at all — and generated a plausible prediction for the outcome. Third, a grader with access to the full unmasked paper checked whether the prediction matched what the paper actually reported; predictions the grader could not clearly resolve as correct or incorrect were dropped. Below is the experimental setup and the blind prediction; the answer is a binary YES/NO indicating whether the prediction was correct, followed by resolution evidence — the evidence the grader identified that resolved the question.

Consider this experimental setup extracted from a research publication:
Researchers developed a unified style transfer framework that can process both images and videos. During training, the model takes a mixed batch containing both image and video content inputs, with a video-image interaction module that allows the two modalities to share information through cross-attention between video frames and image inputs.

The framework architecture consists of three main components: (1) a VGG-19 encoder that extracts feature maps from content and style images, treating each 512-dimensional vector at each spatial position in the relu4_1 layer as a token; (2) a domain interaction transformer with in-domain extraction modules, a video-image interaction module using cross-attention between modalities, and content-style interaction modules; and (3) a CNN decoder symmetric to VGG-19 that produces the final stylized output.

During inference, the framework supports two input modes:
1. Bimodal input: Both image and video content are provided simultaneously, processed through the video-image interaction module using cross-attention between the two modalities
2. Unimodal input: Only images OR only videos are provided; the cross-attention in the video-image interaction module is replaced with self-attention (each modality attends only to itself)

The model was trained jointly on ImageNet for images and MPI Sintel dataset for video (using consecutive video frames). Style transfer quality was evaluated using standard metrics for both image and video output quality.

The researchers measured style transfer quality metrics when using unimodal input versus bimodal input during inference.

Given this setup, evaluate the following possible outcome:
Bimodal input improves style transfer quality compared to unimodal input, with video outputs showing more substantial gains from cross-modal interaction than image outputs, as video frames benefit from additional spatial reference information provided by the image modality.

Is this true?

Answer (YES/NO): NO